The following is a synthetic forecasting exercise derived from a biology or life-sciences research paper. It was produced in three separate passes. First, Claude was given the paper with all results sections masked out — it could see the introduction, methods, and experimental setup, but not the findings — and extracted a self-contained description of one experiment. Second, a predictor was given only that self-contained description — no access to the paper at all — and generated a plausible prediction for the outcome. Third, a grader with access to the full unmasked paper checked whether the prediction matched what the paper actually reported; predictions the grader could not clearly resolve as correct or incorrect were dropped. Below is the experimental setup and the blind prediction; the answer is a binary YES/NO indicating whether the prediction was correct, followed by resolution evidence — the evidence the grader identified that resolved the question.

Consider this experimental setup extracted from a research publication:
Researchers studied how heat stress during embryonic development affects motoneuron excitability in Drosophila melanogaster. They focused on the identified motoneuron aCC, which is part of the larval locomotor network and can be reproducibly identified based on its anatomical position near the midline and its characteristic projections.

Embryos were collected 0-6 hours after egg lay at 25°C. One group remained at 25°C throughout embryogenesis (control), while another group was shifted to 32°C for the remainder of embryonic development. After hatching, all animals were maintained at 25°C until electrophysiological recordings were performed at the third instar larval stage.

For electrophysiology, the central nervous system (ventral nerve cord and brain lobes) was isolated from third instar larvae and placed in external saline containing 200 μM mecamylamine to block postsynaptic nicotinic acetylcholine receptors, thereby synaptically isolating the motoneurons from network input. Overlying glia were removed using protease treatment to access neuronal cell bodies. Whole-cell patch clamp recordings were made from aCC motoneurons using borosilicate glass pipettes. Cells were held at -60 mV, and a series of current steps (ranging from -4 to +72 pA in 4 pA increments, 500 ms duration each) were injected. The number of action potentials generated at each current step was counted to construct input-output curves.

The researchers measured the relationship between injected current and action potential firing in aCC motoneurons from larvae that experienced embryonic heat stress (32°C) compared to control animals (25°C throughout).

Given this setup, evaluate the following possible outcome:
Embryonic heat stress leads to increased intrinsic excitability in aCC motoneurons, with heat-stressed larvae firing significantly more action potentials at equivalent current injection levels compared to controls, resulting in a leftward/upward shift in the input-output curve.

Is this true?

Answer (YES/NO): NO